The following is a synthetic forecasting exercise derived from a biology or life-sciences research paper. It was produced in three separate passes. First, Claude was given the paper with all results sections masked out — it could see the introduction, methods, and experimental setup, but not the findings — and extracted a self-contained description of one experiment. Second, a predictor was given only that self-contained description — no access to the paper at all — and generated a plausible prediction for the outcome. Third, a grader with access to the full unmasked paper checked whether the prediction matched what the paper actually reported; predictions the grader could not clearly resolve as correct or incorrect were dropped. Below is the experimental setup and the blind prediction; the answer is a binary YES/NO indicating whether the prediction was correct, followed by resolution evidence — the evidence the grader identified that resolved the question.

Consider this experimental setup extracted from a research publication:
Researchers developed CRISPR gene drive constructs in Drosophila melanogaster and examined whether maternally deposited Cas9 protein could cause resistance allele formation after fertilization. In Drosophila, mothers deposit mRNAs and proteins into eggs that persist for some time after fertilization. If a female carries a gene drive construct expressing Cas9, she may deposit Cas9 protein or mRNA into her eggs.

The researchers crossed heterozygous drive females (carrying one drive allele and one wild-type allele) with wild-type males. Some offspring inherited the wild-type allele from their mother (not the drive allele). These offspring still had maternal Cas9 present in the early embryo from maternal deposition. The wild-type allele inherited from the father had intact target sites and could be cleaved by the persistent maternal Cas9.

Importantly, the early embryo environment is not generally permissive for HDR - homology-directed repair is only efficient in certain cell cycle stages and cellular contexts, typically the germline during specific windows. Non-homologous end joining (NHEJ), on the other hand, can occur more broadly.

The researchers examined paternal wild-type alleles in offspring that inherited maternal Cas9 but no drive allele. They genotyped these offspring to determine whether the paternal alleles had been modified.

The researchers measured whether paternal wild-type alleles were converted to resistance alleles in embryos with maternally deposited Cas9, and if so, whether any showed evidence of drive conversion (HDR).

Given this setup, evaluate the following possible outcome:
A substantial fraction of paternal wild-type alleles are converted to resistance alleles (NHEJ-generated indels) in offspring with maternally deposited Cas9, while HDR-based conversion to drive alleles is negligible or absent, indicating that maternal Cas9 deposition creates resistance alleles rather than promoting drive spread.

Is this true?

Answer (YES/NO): YES